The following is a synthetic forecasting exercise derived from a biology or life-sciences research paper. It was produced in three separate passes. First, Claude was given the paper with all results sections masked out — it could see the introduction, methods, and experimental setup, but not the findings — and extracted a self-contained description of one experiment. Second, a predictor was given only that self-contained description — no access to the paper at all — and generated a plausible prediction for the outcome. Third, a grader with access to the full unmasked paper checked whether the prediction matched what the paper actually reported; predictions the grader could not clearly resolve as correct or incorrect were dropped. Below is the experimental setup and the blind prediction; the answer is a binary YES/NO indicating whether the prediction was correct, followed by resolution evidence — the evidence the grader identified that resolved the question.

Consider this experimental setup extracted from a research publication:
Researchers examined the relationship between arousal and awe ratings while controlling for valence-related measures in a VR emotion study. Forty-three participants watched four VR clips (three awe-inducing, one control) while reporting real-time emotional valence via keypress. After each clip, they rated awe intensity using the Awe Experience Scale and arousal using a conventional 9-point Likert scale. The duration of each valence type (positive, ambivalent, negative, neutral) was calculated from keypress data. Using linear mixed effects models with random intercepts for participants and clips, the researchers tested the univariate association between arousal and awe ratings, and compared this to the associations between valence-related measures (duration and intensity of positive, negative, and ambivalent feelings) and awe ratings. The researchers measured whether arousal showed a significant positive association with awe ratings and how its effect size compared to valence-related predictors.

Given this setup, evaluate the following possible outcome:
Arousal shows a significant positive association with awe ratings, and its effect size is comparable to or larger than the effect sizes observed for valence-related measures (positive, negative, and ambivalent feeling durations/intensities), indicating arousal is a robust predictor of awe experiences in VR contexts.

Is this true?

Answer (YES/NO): NO